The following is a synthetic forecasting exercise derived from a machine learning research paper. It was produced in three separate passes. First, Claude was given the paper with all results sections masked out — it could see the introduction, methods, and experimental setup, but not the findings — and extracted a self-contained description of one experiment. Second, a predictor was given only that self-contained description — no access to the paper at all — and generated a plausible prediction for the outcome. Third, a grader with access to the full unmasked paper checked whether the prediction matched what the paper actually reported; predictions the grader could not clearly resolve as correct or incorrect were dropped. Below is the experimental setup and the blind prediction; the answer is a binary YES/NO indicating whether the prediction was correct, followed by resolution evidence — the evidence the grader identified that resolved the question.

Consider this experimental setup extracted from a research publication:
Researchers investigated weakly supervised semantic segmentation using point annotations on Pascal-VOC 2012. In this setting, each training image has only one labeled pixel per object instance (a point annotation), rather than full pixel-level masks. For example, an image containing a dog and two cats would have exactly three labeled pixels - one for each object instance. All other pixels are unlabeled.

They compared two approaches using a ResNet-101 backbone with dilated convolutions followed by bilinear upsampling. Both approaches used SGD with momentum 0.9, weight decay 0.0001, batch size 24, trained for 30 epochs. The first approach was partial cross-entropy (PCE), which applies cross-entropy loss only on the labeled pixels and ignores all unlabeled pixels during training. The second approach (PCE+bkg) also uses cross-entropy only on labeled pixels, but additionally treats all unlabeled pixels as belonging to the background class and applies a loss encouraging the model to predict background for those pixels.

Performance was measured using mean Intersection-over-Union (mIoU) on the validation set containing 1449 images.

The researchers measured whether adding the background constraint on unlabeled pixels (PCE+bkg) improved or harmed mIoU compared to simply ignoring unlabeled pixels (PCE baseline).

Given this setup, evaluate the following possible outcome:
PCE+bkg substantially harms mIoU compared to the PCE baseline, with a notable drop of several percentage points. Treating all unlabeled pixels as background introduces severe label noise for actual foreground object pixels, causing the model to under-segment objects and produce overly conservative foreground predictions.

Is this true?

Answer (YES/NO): NO